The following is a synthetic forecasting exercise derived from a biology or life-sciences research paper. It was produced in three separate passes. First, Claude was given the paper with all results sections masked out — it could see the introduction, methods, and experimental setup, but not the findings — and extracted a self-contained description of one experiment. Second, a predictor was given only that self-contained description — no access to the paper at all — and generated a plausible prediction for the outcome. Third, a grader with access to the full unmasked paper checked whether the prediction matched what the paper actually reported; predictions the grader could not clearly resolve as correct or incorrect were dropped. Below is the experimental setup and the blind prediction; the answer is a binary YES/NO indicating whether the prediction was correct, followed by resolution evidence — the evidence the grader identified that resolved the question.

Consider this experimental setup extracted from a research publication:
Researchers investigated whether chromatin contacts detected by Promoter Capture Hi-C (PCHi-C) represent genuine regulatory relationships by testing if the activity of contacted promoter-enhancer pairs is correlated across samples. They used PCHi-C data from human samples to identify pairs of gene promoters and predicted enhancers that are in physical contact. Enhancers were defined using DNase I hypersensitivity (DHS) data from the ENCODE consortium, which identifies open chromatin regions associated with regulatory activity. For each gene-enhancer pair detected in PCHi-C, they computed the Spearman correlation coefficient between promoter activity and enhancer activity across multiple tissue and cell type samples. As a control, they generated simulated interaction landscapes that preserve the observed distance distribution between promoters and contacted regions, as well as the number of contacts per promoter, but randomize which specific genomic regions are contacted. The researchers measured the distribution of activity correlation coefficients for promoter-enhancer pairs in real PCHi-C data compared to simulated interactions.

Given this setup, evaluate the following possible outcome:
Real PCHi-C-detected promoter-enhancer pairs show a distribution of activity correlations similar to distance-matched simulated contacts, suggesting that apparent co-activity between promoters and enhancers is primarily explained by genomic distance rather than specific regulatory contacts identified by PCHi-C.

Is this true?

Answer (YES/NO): NO